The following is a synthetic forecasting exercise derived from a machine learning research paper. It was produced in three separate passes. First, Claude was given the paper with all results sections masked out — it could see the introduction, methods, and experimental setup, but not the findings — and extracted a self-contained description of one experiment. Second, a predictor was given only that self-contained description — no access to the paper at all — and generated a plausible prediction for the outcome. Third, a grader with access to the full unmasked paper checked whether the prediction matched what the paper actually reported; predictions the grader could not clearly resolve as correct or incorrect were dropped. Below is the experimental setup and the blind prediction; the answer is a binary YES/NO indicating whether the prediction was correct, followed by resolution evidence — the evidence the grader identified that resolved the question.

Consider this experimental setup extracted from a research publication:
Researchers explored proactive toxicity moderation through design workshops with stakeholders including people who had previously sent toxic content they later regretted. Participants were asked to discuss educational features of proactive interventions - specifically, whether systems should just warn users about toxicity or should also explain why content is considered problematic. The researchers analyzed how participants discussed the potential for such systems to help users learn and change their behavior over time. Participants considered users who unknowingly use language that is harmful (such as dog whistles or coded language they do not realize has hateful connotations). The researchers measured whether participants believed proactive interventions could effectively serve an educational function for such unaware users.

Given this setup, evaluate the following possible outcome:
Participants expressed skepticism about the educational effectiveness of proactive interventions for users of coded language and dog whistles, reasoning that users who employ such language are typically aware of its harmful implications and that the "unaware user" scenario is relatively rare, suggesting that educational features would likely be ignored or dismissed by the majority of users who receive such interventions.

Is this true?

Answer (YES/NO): NO